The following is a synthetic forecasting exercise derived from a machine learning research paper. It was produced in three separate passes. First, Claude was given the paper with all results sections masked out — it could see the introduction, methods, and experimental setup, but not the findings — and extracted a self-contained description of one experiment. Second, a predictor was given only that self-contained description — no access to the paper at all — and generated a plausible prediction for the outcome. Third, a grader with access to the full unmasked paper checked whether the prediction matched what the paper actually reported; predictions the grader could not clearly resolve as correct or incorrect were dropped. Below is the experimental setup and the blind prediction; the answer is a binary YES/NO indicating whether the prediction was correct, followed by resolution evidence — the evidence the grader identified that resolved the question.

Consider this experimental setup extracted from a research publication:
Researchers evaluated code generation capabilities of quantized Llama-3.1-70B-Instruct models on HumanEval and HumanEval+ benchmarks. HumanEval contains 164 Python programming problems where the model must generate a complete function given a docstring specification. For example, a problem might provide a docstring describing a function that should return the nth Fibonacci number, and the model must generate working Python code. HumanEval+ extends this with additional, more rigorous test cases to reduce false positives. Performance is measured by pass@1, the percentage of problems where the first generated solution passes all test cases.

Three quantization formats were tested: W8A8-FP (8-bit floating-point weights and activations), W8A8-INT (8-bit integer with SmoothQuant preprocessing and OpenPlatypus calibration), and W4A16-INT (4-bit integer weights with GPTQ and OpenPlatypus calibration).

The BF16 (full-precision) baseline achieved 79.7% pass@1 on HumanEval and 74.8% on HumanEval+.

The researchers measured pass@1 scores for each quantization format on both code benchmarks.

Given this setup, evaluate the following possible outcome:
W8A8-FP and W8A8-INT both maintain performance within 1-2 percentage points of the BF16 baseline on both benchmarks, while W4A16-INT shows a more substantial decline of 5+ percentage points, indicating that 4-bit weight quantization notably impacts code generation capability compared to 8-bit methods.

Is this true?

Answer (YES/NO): NO